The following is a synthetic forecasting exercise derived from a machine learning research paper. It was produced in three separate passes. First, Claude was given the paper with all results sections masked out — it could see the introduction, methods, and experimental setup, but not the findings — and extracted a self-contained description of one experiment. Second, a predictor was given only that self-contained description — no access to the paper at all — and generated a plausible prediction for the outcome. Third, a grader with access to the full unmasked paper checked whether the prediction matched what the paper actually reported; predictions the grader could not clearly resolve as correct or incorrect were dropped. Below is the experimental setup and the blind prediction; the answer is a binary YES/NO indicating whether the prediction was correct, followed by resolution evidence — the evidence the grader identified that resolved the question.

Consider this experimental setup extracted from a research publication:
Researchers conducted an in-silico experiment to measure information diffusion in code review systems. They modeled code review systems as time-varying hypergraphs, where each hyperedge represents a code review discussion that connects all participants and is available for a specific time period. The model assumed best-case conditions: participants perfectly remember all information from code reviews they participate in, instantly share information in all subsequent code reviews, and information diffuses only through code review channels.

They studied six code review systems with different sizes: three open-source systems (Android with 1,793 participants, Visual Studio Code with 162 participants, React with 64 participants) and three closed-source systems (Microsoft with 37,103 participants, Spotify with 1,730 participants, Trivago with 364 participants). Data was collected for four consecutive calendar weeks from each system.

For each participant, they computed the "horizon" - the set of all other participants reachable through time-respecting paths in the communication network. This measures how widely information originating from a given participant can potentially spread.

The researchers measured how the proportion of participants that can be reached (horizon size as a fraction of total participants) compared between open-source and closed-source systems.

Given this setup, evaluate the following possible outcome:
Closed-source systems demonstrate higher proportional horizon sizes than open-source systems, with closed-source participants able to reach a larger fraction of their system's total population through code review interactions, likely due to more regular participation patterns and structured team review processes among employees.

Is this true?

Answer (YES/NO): YES